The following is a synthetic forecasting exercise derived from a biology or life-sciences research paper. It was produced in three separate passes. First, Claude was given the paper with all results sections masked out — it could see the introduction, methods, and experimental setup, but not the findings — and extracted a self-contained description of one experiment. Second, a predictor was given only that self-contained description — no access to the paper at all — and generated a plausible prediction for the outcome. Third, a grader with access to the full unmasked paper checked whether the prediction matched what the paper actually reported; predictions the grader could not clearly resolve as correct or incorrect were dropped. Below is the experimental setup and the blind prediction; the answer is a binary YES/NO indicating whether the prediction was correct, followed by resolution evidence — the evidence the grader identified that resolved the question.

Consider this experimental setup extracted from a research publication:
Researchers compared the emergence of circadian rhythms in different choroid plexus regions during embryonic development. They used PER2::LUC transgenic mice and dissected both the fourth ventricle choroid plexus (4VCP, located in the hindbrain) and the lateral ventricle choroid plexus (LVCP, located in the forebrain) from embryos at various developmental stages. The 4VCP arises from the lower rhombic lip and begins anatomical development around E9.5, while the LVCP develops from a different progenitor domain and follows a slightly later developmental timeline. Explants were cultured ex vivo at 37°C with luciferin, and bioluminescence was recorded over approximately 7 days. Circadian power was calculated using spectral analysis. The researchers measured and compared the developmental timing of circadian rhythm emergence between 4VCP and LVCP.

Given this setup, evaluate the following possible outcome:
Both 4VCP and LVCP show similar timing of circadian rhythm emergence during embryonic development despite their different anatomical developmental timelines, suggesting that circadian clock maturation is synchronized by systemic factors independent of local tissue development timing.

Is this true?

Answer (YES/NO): NO